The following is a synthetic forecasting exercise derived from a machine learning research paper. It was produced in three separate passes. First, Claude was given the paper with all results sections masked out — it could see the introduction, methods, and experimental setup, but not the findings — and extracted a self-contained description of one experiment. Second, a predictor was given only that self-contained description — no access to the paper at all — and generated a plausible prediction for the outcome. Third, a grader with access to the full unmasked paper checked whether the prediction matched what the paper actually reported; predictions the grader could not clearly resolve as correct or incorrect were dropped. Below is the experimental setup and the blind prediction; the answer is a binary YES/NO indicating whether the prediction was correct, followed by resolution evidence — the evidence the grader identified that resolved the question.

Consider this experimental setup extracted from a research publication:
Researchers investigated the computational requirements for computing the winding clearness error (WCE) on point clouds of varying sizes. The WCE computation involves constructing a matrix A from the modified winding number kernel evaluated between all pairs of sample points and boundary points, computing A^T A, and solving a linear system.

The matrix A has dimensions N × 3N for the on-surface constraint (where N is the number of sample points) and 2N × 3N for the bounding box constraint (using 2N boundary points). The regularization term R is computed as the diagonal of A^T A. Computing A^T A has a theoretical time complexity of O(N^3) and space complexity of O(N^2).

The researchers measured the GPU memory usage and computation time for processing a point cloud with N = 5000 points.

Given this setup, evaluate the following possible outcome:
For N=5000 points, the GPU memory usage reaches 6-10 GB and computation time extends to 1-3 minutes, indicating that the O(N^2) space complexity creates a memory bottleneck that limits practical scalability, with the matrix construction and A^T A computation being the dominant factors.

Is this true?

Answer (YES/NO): NO